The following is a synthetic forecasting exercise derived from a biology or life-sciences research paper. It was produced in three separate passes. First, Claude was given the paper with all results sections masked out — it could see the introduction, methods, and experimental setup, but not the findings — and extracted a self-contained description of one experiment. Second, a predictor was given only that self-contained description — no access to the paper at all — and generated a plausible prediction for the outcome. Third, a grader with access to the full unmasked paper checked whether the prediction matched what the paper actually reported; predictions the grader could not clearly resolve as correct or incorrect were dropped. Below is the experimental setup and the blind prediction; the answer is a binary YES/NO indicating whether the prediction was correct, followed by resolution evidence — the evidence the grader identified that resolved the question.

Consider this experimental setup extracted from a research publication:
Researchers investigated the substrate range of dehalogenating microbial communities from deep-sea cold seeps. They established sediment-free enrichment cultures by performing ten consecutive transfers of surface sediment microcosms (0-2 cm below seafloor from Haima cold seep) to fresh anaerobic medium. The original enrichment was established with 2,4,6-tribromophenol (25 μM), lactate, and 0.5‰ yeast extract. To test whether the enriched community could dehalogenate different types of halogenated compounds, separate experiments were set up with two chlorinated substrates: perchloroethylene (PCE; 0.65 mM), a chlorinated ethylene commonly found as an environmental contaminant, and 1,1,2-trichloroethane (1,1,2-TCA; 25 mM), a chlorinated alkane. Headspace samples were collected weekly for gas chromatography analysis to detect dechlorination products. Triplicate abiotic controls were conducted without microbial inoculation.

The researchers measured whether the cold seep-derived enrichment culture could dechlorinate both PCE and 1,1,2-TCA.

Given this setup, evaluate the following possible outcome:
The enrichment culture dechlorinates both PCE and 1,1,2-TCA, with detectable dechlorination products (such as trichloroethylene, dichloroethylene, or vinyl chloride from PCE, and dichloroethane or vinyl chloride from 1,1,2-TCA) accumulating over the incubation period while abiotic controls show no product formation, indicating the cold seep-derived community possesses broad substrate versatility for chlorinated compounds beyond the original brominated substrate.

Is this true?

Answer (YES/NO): YES